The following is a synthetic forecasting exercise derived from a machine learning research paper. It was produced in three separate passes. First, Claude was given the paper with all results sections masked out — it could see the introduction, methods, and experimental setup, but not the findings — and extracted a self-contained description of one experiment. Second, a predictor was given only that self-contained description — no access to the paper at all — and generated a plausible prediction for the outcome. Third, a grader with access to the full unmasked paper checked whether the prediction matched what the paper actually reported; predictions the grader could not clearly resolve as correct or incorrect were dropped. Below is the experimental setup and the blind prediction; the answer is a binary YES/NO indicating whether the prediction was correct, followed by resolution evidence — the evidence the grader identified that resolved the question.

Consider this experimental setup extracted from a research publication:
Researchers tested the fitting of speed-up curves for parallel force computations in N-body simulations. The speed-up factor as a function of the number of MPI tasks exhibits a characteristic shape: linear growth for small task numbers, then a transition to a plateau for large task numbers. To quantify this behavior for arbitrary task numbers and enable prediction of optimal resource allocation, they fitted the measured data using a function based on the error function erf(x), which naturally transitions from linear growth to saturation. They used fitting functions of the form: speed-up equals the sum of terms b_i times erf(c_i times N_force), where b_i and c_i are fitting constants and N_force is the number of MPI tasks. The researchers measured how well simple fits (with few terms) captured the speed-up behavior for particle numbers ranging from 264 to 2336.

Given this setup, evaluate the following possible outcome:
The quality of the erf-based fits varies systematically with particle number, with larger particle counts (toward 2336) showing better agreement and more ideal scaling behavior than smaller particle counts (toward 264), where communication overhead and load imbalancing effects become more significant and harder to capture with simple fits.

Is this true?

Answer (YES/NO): NO